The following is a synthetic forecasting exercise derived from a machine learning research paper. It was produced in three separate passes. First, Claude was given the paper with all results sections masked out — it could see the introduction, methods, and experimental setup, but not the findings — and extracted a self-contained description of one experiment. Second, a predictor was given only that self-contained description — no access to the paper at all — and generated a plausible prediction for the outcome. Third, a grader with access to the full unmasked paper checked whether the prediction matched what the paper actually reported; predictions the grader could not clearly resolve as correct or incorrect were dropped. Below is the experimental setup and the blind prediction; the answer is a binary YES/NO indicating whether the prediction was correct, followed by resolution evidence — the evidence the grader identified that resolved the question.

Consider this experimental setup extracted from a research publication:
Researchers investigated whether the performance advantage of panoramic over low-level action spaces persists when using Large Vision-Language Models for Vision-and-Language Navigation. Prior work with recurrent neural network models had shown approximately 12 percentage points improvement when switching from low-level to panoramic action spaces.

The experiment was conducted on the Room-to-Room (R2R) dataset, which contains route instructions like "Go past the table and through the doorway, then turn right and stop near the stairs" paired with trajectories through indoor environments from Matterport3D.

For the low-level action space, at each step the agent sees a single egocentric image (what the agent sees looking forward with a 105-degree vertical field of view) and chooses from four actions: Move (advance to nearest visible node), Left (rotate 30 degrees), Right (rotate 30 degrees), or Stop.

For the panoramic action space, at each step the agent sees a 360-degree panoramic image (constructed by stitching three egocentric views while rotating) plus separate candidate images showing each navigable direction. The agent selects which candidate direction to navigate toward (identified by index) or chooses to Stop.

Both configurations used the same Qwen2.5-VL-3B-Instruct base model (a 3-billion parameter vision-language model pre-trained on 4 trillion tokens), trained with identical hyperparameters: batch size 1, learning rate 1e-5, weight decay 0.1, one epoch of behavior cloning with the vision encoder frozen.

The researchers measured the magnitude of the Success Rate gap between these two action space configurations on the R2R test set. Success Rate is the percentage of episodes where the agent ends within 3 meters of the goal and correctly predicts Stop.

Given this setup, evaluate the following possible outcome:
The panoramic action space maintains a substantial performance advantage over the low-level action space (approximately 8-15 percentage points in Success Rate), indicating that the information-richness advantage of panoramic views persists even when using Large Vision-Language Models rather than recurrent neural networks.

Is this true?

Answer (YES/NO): NO